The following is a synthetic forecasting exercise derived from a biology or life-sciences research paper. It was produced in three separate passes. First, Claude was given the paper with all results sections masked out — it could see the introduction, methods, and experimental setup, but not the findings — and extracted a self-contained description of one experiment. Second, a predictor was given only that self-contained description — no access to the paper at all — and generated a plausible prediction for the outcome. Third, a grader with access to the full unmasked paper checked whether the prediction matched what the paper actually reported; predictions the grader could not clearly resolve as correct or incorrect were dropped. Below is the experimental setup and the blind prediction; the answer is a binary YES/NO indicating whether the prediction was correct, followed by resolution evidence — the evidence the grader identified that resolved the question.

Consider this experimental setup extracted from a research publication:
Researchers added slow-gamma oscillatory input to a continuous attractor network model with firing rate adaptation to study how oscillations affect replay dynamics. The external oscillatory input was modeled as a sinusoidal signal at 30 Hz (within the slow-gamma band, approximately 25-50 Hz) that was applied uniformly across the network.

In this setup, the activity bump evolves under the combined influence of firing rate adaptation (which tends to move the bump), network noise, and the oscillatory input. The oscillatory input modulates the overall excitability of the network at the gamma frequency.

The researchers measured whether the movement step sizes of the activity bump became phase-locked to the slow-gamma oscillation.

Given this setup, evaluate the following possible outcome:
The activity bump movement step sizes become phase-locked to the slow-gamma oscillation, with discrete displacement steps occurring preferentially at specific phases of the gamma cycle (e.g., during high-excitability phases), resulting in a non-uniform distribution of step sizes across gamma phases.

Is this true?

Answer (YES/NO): NO